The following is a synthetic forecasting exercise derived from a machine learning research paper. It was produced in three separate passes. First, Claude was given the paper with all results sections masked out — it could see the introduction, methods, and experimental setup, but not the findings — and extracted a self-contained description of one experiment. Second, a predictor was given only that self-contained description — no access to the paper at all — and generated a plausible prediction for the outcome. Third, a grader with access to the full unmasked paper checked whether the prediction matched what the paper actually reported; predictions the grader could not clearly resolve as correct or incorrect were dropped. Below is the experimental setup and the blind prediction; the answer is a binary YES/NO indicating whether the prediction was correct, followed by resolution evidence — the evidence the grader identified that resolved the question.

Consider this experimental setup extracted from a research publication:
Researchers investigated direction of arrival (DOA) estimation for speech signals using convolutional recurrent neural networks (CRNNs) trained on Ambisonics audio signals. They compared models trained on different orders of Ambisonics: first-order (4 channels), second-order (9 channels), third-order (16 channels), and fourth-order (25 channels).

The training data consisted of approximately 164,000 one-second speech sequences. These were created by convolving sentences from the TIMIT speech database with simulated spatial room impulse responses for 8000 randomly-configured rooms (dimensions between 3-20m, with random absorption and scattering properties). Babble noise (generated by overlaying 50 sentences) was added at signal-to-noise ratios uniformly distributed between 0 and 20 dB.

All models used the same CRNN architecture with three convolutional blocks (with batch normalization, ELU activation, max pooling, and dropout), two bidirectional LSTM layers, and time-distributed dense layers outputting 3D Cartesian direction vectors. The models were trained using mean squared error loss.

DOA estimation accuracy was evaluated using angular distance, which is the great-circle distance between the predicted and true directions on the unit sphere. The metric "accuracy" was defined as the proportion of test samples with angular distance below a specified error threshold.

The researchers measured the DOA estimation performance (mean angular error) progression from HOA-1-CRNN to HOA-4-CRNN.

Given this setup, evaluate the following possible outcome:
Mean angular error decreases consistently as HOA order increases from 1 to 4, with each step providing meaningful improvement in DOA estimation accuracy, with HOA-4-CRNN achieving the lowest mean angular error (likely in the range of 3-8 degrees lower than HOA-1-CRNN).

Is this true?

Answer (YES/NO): NO